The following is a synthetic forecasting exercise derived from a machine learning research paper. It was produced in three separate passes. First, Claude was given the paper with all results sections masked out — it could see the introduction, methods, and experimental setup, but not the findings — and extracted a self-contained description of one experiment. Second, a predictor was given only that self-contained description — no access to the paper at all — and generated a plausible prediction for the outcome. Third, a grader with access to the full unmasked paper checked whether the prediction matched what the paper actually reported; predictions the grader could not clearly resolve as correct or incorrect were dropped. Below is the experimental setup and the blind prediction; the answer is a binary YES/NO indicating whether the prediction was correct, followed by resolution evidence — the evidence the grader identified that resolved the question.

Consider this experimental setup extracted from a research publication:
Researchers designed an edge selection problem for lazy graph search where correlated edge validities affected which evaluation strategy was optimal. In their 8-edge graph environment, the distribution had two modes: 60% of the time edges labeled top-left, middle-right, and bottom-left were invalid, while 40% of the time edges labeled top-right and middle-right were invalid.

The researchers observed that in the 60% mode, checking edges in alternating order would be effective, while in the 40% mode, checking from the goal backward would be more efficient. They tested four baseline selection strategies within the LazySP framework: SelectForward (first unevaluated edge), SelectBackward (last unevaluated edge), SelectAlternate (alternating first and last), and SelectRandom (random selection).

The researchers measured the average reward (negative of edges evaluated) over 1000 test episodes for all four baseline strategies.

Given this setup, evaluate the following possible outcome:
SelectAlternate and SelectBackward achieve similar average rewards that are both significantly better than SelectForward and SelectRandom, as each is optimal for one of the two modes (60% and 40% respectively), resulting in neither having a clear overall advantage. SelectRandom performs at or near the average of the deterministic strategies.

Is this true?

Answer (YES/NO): NO